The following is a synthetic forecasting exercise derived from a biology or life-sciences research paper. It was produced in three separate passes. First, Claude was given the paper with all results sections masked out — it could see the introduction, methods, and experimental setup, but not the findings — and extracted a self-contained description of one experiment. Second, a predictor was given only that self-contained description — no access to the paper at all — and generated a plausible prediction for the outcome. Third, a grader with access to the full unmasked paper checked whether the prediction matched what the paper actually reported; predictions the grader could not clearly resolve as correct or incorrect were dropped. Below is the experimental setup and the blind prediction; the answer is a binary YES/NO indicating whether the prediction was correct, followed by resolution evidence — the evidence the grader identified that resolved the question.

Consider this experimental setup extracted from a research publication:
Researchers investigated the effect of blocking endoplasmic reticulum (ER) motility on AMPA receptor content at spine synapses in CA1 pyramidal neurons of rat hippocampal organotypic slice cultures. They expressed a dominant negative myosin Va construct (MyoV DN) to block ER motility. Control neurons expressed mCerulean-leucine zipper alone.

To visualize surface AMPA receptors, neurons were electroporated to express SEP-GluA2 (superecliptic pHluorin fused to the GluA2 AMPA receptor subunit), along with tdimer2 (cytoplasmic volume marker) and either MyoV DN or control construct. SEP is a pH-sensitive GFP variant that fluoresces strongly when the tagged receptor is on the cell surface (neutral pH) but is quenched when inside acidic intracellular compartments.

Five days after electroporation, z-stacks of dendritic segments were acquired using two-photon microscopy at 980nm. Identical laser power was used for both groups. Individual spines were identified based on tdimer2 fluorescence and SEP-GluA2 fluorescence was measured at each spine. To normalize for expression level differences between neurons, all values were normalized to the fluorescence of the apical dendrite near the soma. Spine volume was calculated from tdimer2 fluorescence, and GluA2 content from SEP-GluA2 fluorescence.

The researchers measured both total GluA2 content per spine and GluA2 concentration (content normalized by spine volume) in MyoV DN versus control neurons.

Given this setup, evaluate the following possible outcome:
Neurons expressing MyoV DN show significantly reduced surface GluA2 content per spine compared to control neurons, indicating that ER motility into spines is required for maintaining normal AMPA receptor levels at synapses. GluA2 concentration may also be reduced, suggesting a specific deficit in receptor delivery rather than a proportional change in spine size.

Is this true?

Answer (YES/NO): NO